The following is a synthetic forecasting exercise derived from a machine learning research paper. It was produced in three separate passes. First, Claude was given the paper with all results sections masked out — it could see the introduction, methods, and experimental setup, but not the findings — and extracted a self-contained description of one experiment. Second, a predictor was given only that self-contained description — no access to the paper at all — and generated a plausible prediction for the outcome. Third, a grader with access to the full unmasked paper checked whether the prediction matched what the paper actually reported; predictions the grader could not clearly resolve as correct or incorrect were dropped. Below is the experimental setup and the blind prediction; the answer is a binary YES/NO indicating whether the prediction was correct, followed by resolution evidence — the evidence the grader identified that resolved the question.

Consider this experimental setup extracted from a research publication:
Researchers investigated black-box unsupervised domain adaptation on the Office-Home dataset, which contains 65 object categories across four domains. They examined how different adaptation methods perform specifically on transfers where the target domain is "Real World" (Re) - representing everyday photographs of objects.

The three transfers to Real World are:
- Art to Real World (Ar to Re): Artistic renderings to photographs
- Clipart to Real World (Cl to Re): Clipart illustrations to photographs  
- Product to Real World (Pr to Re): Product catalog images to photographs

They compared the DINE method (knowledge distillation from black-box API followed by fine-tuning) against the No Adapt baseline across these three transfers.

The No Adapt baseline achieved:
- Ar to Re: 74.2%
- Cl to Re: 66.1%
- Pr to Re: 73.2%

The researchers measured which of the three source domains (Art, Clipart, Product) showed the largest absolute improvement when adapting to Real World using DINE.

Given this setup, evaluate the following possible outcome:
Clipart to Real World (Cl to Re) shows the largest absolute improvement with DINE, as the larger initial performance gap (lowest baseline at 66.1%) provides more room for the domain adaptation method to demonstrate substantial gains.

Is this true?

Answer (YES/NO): YES